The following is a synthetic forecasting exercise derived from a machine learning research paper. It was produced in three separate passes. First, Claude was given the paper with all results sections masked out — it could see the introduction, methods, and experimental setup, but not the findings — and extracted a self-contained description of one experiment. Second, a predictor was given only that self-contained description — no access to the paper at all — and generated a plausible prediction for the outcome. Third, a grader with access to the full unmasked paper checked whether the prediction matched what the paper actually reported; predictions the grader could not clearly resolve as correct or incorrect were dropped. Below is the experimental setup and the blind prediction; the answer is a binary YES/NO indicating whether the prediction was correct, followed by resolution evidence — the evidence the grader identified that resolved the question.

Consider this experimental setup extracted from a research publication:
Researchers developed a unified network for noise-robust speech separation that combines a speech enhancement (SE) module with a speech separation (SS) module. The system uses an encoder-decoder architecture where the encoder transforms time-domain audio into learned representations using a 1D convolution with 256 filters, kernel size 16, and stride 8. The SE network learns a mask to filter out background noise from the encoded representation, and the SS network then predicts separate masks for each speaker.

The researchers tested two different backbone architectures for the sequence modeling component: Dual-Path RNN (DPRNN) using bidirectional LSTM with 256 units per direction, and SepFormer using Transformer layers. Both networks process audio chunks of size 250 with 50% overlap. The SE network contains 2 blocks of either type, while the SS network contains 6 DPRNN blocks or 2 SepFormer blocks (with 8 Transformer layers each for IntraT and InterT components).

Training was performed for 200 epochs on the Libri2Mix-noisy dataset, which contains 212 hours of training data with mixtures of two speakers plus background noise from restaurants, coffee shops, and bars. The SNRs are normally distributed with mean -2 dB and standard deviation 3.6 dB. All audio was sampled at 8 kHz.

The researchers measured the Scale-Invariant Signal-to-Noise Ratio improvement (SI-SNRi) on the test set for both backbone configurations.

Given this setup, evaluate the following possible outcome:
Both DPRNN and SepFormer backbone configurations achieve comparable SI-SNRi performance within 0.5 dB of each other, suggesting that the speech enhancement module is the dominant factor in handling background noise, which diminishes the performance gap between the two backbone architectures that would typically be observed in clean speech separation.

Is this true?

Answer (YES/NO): NO